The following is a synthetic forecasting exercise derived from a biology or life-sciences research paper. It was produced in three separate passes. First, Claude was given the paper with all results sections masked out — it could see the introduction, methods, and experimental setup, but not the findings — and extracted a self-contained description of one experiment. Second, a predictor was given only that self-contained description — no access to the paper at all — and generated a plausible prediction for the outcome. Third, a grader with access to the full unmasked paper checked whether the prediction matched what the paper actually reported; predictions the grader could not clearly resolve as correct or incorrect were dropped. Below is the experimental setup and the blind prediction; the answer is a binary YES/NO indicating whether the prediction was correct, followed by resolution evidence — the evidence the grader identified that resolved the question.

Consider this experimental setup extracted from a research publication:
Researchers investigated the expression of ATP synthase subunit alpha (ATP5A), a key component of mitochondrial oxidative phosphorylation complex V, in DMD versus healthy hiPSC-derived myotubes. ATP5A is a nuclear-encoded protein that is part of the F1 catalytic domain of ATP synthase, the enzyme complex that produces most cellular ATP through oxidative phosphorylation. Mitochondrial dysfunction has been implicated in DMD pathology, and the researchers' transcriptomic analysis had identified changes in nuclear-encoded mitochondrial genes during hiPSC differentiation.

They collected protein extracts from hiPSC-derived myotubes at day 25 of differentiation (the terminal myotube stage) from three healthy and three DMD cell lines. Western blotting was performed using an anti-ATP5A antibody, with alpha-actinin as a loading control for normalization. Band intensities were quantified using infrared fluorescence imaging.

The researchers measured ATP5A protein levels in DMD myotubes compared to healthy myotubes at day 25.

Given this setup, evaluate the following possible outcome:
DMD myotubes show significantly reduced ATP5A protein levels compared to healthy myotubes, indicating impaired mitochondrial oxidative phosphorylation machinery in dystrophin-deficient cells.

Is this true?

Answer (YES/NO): YES